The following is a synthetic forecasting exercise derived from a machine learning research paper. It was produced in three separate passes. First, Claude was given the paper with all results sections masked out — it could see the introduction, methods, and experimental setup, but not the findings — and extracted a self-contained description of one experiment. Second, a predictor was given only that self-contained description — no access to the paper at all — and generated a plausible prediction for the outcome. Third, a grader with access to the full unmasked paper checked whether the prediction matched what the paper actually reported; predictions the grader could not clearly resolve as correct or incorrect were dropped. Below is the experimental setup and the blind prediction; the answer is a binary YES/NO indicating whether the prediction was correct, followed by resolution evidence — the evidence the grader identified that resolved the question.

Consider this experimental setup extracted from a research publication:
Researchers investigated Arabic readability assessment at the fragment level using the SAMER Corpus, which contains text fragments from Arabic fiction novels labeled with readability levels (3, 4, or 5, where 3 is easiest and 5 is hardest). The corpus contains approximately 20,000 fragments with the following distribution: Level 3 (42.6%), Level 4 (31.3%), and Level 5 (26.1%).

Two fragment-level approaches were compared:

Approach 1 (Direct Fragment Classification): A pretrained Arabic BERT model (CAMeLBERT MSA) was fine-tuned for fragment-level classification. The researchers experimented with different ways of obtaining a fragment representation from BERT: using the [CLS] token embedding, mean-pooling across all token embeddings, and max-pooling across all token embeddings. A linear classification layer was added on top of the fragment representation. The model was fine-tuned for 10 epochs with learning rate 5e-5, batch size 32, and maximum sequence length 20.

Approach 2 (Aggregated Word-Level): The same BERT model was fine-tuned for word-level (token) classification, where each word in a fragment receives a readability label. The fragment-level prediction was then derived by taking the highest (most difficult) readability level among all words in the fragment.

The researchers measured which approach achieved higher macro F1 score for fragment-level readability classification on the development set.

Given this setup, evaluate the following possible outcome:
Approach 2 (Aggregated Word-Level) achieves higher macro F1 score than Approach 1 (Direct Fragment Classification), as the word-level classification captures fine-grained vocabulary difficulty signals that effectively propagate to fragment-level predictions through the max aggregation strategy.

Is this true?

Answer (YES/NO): YES